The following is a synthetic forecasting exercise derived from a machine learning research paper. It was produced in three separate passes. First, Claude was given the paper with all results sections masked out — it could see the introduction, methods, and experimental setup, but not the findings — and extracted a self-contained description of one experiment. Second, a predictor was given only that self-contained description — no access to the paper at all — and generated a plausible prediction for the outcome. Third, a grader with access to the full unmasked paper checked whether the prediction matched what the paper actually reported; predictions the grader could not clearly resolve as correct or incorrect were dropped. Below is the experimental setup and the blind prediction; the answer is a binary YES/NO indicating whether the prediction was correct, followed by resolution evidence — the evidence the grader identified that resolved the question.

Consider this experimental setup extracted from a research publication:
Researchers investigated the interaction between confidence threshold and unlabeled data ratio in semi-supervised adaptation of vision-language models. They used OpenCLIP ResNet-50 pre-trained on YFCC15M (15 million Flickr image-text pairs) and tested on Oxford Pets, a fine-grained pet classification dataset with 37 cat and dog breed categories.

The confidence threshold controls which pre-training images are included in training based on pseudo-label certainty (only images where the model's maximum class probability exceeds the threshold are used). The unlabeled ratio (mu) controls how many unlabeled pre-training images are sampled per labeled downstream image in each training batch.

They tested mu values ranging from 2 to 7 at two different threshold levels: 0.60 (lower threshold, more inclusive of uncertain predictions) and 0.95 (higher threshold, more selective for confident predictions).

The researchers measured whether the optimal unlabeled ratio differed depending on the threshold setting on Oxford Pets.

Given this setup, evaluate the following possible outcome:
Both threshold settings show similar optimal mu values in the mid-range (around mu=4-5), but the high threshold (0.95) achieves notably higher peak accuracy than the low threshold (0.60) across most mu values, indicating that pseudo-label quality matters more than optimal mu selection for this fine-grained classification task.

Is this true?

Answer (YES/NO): NO